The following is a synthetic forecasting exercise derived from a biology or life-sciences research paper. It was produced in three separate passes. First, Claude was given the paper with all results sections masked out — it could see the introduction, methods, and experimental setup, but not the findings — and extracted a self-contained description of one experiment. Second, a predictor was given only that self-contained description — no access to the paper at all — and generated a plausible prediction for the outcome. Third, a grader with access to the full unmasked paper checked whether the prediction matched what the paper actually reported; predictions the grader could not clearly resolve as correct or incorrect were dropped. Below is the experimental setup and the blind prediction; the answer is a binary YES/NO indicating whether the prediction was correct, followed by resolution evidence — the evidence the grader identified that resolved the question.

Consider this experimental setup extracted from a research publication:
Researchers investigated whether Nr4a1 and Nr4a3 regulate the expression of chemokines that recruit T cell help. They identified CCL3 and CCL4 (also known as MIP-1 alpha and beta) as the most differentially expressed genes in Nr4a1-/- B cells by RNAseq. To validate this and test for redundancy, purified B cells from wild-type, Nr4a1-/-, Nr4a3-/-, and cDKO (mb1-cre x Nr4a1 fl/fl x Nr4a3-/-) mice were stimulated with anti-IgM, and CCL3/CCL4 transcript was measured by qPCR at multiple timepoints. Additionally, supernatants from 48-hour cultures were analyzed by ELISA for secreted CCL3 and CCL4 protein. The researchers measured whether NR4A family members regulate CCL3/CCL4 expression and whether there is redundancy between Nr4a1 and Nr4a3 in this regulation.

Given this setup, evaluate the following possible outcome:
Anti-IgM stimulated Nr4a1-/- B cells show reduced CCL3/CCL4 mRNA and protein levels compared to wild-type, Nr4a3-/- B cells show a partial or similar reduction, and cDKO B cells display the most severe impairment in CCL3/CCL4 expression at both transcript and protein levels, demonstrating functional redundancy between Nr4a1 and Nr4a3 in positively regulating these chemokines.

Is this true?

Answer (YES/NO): NO